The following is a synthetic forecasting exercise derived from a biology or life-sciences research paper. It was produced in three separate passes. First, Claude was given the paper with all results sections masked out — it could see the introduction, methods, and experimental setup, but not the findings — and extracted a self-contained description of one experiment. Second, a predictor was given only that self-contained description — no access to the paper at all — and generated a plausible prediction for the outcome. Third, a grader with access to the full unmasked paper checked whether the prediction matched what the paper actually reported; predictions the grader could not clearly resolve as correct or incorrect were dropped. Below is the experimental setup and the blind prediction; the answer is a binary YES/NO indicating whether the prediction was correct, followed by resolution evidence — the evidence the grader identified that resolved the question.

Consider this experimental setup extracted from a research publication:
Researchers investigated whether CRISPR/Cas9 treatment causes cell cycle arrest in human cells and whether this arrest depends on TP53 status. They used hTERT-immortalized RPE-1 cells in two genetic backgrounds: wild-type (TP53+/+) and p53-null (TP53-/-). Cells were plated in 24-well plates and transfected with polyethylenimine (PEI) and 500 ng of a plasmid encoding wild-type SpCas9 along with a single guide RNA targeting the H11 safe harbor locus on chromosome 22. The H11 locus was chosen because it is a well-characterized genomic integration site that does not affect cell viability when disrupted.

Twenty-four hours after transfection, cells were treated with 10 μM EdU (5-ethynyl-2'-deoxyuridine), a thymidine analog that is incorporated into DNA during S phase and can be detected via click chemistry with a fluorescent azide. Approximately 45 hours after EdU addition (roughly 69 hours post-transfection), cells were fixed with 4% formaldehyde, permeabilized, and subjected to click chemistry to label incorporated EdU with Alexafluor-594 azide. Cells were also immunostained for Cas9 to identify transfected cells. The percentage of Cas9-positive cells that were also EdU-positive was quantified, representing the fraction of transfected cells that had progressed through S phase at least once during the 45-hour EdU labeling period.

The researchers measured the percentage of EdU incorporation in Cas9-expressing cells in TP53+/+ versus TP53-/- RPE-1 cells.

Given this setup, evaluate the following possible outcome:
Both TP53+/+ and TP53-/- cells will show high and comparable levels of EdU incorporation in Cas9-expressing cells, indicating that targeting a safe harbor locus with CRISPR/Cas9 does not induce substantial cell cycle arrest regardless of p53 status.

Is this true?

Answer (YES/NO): NO